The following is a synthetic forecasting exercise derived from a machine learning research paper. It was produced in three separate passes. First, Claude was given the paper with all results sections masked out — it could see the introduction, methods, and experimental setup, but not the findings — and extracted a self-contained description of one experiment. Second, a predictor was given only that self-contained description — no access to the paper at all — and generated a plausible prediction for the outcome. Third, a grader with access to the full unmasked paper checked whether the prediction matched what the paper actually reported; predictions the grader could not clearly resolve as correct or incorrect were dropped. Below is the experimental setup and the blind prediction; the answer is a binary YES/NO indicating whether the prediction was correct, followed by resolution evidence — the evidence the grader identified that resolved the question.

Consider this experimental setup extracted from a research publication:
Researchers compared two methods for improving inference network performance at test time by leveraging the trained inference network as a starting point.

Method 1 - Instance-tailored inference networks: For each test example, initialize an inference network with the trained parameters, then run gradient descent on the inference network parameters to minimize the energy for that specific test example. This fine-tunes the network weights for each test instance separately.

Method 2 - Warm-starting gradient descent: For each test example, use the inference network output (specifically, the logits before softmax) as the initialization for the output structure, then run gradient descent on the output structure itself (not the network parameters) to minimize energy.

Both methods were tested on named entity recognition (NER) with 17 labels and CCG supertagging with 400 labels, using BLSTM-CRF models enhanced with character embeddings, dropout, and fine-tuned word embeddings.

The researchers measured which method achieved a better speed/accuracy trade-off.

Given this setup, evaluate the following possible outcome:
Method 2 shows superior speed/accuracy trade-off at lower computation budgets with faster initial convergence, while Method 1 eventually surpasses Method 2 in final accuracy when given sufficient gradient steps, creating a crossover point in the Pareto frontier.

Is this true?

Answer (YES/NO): NO